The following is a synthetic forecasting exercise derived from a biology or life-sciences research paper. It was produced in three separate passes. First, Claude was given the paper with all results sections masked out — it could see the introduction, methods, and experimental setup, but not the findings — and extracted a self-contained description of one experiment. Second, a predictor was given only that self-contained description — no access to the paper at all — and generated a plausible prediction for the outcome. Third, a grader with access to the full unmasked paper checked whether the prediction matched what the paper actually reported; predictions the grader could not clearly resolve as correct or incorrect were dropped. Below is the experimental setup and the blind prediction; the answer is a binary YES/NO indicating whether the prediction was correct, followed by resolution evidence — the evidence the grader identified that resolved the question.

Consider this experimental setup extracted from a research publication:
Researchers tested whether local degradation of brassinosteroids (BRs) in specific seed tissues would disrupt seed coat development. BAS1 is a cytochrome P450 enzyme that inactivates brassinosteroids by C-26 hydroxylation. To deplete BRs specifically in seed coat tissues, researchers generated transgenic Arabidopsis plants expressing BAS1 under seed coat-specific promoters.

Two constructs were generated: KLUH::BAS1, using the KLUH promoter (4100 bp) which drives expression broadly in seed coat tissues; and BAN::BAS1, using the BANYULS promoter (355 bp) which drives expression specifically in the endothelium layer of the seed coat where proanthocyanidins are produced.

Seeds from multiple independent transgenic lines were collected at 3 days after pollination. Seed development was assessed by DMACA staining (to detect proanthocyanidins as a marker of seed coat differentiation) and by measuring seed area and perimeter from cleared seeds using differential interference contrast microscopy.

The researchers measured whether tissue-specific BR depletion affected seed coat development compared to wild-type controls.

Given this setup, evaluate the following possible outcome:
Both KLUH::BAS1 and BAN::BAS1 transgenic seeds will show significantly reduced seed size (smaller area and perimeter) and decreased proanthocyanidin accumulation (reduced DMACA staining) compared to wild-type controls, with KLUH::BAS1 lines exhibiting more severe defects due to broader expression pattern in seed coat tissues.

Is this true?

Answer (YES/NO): NO